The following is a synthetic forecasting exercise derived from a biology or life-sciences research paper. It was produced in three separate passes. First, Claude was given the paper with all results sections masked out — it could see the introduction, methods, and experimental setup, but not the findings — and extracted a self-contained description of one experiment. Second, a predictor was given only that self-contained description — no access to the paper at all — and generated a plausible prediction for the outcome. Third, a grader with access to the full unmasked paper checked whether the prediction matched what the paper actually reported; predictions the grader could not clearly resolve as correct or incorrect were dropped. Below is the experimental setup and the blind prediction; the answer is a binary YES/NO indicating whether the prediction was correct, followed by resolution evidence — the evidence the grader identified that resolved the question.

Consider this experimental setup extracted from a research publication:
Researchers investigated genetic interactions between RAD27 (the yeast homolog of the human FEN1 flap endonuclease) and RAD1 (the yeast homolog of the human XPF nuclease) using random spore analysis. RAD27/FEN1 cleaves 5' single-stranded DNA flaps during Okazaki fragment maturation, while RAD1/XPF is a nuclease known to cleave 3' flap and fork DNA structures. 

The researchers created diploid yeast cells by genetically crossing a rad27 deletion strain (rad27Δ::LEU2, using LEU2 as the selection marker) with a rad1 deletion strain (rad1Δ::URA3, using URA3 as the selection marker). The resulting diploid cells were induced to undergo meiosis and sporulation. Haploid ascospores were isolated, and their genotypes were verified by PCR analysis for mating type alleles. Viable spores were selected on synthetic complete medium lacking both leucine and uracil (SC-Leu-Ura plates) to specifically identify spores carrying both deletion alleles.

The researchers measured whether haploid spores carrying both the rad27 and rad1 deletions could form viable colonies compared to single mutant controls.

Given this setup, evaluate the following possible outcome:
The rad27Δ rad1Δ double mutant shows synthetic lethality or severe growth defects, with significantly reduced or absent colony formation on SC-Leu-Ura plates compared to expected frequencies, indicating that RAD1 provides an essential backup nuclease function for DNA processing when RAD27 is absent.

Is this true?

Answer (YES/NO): YES